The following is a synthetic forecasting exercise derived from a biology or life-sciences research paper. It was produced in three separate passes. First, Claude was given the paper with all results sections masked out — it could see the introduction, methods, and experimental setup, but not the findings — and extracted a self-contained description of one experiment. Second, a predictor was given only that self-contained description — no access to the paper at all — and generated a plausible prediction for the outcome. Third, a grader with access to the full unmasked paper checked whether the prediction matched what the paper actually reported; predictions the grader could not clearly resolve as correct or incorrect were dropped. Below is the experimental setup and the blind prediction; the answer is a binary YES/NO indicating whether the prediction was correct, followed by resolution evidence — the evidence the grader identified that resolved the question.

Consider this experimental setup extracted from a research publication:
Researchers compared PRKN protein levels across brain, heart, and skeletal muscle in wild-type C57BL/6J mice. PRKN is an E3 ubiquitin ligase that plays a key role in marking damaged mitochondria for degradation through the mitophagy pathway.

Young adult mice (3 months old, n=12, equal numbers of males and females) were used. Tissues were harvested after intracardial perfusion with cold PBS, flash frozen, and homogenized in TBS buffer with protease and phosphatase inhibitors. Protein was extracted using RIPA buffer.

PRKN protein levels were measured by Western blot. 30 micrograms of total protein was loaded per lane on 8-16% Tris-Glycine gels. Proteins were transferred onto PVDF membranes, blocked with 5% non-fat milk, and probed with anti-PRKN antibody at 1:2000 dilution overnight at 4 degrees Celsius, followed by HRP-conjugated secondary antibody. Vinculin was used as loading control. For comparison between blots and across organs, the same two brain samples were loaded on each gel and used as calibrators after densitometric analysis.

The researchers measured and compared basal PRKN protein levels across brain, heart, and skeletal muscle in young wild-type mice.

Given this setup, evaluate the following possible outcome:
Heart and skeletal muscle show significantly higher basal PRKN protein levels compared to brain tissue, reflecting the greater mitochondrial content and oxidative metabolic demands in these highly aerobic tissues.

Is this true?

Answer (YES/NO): NO